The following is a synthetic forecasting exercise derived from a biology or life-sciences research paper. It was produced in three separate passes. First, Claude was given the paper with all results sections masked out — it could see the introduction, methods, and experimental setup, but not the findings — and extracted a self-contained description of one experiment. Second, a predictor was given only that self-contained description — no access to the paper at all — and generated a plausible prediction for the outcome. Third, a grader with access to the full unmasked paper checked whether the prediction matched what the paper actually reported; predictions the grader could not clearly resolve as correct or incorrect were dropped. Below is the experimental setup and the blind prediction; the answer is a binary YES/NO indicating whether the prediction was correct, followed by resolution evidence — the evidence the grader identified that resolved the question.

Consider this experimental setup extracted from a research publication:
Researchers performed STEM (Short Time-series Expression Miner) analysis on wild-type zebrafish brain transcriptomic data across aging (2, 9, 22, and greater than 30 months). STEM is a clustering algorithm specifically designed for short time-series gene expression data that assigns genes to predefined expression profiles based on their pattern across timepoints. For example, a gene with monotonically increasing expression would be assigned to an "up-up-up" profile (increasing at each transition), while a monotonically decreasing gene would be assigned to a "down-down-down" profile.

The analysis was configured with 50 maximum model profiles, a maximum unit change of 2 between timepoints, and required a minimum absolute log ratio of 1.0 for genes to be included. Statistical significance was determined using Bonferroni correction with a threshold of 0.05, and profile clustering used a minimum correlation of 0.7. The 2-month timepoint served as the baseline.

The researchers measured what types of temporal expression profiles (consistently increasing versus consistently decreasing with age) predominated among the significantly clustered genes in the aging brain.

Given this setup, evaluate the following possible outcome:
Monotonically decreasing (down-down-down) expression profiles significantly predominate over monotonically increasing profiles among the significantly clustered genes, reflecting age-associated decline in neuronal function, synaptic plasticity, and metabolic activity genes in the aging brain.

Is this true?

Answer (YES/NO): NO